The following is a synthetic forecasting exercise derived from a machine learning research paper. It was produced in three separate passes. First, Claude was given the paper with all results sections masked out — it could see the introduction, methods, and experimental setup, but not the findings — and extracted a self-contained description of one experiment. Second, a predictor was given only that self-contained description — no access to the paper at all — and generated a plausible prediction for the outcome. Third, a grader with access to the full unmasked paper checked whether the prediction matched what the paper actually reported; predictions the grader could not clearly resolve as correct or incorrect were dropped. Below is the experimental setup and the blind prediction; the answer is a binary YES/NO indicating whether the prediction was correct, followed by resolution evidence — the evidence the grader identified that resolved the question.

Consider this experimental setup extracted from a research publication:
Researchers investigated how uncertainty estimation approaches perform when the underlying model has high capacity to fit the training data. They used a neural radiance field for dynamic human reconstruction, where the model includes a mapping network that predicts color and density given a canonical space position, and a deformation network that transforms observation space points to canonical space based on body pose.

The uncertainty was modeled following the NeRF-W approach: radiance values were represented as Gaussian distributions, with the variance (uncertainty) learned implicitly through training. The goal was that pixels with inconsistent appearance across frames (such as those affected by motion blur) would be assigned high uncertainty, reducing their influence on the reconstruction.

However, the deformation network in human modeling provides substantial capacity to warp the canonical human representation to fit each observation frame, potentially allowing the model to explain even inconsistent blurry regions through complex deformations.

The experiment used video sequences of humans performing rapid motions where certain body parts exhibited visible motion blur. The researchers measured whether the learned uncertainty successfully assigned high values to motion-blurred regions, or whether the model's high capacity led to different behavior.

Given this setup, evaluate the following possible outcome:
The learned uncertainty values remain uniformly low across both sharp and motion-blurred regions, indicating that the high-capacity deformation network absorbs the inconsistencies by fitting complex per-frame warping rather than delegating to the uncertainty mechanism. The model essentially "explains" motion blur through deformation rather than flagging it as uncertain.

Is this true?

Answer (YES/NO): YES